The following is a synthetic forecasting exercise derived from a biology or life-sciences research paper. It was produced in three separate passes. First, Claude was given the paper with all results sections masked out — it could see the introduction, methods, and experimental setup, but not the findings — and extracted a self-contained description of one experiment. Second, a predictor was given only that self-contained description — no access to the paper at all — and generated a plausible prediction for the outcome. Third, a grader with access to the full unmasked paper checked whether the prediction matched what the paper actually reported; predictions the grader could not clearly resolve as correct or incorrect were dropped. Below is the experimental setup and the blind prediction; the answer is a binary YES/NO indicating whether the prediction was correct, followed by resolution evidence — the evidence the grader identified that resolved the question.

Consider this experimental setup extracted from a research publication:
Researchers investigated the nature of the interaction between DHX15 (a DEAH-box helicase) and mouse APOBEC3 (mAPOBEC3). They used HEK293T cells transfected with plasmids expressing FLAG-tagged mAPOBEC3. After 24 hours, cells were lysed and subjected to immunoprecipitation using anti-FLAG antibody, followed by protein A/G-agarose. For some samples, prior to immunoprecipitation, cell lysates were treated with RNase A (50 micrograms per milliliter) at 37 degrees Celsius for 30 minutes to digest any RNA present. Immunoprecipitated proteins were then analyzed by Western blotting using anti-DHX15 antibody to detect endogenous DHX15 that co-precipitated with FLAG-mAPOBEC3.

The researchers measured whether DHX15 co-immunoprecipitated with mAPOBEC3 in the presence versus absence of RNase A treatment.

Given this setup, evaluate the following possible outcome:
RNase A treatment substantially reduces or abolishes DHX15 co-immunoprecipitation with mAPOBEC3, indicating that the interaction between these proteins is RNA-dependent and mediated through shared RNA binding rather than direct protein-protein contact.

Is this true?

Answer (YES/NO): NO